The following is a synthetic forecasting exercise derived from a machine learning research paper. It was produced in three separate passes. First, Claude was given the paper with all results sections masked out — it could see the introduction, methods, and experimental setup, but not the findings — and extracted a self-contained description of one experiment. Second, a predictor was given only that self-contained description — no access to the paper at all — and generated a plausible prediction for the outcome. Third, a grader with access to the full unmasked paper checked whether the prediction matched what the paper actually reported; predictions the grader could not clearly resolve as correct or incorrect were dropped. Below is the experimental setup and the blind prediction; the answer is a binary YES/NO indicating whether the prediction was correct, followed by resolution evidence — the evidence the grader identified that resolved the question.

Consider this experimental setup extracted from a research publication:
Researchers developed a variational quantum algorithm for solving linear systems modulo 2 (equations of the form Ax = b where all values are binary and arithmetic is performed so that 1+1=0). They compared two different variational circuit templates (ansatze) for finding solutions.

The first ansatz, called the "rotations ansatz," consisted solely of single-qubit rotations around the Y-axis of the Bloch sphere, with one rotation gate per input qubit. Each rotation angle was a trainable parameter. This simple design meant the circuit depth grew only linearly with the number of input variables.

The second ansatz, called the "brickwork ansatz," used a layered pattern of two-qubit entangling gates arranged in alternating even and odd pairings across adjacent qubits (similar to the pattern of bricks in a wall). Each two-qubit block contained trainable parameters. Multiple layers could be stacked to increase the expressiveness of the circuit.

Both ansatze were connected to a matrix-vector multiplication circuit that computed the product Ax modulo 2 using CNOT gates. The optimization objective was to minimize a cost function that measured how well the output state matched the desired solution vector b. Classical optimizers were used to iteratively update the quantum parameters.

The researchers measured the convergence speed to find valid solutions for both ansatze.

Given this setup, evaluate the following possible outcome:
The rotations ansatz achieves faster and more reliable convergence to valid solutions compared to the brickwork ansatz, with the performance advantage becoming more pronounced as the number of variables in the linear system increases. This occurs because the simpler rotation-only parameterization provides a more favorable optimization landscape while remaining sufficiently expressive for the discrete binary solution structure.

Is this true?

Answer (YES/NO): NO